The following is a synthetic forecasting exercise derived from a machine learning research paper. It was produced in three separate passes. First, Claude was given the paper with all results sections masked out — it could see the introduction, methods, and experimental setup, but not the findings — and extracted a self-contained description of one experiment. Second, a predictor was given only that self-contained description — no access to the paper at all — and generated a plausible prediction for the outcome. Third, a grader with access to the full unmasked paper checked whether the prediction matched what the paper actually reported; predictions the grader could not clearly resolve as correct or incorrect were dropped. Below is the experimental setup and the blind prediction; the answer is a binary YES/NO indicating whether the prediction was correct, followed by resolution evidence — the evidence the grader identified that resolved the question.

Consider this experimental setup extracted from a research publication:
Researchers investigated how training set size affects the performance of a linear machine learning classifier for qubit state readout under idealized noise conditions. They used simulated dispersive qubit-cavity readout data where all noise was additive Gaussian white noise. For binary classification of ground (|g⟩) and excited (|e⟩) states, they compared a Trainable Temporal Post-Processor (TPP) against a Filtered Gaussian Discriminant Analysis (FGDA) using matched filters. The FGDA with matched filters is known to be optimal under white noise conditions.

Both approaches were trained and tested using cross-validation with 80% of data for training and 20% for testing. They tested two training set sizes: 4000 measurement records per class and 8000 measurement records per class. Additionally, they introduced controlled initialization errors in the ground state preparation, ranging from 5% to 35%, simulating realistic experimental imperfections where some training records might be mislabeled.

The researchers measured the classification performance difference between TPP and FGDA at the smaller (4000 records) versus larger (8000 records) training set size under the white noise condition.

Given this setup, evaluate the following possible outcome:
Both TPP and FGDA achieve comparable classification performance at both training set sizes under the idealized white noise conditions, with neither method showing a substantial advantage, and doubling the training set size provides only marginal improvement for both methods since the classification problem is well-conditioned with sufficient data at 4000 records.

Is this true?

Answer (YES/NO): NO